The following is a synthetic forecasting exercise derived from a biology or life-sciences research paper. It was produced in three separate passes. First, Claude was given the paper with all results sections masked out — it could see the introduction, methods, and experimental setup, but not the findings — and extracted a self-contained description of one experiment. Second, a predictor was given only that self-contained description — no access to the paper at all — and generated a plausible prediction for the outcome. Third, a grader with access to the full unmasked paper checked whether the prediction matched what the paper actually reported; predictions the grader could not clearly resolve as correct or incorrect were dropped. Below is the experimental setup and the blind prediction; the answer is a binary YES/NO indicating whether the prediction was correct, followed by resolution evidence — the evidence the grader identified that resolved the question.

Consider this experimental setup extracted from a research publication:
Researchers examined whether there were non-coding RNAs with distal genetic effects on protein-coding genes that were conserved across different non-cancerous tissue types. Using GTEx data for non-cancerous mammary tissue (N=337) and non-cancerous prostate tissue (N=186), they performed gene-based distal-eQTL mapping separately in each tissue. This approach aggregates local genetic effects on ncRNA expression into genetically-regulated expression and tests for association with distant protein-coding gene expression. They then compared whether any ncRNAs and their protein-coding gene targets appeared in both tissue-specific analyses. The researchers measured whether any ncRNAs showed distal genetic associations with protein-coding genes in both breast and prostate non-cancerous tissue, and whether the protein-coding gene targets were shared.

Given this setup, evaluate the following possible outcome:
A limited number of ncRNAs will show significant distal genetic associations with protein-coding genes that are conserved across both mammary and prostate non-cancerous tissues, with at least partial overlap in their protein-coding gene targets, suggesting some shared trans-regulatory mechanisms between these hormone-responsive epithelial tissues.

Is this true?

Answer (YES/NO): YES